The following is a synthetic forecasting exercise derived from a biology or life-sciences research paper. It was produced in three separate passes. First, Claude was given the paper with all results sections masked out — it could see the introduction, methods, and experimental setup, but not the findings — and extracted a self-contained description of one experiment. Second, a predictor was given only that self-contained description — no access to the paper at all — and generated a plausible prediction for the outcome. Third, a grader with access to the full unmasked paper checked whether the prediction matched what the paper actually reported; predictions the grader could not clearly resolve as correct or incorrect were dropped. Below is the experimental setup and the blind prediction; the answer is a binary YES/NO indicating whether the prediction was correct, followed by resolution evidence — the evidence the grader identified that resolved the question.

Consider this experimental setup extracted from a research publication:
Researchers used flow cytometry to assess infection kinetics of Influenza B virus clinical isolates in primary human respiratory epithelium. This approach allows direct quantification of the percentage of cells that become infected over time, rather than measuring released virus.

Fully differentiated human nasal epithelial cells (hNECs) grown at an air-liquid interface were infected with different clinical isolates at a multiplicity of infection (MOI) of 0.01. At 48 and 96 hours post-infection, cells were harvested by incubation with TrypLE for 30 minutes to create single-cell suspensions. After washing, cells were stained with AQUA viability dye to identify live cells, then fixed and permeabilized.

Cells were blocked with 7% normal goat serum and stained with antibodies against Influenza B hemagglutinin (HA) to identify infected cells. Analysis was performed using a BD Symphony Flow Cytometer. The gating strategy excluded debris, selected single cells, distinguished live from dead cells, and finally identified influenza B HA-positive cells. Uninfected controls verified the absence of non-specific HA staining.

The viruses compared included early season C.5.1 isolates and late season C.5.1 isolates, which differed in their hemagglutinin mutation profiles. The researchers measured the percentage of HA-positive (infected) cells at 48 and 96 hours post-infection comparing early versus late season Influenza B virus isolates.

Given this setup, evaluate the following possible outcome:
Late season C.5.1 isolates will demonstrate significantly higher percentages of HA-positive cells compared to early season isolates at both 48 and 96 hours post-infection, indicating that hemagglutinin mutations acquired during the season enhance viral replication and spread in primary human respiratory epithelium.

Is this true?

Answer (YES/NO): NO